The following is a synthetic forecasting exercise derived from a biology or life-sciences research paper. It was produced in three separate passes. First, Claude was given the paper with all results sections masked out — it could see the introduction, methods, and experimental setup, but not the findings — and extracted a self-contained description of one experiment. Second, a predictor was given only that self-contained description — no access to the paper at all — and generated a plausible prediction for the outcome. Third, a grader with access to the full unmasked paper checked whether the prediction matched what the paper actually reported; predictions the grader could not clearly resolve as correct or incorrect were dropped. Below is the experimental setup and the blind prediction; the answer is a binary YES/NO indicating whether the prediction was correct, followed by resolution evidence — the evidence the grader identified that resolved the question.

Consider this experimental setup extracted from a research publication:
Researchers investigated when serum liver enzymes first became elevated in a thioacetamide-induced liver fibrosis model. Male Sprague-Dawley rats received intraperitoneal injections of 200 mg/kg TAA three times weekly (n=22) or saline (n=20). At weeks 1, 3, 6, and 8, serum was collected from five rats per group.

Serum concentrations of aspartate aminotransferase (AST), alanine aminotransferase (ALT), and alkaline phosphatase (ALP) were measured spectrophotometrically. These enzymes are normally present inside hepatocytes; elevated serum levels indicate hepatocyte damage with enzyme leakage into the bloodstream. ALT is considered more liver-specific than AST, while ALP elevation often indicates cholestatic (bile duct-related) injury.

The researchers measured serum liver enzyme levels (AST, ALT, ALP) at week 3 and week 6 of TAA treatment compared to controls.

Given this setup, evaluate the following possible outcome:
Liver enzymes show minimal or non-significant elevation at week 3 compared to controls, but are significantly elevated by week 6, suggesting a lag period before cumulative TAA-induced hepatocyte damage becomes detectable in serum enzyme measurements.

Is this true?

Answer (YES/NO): YES